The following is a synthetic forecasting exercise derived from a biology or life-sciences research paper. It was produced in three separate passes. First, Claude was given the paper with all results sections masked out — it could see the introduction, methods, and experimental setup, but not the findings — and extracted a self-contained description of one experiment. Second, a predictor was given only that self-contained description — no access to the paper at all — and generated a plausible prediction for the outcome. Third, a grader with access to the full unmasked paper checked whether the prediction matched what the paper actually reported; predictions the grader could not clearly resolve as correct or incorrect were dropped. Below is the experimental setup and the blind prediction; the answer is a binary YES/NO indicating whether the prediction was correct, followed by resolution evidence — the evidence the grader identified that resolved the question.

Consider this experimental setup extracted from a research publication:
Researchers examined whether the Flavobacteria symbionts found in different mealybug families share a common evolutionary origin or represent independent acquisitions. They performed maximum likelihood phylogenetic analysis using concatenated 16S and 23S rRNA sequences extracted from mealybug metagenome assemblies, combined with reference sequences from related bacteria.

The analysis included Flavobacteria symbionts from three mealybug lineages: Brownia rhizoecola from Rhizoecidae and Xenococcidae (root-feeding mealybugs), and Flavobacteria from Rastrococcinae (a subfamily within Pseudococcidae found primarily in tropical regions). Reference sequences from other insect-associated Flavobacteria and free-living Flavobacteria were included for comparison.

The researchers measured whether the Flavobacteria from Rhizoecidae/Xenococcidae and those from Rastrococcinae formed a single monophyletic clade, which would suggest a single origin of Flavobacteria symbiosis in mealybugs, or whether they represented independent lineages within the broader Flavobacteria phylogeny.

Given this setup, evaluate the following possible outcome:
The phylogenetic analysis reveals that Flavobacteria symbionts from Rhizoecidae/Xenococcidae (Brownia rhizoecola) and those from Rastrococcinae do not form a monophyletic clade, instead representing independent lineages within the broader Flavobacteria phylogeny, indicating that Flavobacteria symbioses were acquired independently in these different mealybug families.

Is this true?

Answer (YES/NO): YES